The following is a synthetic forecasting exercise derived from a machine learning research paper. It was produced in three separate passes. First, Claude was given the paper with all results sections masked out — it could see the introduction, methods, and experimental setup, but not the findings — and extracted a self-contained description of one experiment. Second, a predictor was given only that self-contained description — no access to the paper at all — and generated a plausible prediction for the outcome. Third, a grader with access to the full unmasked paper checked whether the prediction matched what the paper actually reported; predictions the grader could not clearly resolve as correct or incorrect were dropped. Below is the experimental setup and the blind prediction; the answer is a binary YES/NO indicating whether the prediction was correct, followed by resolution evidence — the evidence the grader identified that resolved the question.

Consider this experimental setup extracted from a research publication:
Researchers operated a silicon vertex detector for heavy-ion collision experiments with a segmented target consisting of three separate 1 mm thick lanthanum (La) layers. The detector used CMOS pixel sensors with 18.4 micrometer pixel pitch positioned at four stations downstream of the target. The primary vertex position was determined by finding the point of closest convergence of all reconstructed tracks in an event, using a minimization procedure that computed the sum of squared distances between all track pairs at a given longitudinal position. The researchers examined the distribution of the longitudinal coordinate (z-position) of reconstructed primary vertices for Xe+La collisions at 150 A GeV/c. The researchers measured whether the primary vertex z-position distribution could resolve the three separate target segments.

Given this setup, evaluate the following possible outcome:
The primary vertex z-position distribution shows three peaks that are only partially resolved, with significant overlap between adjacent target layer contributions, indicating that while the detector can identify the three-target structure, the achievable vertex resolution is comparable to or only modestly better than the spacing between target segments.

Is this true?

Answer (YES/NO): NO